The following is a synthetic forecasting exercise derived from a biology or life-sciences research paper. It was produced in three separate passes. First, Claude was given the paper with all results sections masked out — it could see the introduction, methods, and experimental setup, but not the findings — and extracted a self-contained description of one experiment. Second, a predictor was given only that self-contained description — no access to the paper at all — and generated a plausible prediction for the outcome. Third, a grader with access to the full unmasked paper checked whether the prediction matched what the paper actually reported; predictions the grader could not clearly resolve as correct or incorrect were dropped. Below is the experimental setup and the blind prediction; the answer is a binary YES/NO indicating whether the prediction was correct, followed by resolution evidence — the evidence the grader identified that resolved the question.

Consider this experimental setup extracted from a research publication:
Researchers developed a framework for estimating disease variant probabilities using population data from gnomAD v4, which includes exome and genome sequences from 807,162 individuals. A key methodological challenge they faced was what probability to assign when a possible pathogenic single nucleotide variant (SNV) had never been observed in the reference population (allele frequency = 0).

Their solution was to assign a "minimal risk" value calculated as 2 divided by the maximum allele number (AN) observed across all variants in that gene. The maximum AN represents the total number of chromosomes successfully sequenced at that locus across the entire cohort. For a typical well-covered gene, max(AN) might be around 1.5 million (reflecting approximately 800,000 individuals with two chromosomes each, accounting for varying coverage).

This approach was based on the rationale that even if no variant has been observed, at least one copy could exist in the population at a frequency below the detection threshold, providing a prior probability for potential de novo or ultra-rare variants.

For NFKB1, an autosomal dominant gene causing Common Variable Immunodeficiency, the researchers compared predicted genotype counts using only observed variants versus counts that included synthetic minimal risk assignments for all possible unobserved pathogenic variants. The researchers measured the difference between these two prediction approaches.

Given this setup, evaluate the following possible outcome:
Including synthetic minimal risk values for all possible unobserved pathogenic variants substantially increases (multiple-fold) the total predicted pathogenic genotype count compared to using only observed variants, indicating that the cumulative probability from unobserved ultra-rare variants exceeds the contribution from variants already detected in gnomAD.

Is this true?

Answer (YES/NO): NO